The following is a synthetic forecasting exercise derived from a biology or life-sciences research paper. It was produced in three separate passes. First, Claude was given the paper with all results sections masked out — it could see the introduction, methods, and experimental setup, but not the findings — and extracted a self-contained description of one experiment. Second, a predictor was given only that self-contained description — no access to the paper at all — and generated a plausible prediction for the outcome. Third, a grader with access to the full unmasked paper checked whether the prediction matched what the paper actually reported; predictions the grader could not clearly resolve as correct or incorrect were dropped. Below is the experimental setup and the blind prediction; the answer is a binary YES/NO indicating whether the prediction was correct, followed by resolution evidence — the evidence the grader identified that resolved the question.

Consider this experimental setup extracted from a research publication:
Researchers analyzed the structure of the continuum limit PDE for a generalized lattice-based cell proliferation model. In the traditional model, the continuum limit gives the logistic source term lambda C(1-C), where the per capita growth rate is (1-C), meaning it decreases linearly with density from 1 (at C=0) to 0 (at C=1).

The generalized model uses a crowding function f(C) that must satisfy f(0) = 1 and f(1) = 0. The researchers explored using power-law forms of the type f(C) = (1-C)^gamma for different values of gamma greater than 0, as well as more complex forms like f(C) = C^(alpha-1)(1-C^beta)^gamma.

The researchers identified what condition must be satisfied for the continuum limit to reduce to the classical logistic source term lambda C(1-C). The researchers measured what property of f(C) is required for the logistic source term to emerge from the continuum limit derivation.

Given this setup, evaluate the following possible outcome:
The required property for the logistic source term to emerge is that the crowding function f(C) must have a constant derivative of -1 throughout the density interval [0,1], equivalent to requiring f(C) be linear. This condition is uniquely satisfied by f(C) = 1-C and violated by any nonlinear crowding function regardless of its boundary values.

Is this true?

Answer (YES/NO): YES